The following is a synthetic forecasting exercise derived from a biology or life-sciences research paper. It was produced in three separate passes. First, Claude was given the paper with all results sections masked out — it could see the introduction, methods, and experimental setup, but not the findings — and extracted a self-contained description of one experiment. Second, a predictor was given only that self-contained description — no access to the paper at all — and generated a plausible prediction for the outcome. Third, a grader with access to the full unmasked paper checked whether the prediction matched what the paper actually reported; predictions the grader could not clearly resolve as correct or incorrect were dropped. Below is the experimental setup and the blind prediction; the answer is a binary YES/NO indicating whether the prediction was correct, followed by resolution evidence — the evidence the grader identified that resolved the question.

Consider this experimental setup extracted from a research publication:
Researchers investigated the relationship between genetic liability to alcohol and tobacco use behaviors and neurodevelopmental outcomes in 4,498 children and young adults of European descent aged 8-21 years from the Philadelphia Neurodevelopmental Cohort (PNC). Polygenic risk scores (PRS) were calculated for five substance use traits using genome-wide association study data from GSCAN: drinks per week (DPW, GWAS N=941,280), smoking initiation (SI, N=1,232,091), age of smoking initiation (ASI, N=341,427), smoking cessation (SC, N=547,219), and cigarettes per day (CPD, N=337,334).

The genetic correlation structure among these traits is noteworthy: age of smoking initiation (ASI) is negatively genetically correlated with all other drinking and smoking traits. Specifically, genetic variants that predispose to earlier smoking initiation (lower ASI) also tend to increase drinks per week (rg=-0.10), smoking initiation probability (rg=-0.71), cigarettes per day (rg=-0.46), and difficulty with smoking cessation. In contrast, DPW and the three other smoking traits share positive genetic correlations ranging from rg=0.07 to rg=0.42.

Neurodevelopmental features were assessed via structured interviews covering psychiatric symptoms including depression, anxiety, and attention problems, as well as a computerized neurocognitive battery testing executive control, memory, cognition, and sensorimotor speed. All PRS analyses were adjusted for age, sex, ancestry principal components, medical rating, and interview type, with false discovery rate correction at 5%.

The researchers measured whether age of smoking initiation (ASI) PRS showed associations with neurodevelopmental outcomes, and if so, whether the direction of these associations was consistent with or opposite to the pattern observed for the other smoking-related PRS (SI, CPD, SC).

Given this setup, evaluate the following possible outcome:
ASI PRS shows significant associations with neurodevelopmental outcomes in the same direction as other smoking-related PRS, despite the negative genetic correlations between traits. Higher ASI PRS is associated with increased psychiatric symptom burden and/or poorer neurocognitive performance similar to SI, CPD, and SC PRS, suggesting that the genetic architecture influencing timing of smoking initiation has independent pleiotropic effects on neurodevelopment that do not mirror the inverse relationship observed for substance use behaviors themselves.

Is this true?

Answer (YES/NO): NO